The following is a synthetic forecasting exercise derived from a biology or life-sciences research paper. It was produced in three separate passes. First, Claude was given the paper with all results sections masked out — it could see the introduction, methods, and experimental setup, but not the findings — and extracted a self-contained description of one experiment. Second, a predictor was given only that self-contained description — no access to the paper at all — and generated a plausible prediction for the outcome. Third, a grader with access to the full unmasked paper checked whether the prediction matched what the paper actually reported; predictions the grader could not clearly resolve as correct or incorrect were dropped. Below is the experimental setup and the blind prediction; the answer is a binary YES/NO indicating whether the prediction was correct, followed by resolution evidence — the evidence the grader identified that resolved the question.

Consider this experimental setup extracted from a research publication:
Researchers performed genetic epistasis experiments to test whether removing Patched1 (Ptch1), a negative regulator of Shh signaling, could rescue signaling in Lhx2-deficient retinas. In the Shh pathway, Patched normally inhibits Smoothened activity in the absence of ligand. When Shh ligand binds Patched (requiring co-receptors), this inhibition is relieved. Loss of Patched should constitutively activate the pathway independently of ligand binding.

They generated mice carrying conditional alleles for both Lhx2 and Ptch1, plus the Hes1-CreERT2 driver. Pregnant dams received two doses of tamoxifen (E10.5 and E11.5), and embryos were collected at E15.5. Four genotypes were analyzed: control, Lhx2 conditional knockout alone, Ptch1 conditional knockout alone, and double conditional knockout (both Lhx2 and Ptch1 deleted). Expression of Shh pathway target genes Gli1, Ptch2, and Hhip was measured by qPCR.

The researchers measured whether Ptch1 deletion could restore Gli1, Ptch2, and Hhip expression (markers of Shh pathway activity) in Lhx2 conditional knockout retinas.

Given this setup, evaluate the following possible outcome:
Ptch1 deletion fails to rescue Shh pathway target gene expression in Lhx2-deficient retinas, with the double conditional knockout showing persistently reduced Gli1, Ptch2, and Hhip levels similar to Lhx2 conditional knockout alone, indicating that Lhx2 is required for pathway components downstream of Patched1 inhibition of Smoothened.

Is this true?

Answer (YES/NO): NO